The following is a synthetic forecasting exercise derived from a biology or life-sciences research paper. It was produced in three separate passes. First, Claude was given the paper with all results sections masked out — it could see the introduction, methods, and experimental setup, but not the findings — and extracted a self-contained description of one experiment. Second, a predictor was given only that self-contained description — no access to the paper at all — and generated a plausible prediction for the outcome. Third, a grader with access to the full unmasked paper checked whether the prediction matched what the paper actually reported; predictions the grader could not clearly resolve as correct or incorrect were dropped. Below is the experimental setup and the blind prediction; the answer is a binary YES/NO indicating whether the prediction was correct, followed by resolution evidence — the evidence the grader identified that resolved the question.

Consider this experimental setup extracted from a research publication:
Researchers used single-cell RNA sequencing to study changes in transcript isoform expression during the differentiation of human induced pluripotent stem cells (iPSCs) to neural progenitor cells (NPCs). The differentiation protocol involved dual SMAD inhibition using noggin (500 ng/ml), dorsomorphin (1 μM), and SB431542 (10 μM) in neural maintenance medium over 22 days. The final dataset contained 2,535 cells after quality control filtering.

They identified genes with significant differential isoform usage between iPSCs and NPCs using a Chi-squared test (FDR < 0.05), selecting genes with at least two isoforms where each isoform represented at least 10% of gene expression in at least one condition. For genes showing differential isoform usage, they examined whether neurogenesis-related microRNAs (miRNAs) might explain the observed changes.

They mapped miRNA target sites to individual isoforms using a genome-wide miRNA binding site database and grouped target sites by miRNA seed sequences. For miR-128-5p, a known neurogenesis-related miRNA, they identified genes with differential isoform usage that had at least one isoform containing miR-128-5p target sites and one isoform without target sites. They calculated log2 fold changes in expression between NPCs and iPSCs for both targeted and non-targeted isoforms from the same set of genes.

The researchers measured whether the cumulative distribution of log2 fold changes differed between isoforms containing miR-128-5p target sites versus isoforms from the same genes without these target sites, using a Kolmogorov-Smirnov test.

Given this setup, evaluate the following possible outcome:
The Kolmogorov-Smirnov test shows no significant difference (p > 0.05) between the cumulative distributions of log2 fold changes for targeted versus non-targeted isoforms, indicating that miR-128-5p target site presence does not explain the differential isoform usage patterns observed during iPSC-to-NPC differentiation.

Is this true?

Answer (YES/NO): NO